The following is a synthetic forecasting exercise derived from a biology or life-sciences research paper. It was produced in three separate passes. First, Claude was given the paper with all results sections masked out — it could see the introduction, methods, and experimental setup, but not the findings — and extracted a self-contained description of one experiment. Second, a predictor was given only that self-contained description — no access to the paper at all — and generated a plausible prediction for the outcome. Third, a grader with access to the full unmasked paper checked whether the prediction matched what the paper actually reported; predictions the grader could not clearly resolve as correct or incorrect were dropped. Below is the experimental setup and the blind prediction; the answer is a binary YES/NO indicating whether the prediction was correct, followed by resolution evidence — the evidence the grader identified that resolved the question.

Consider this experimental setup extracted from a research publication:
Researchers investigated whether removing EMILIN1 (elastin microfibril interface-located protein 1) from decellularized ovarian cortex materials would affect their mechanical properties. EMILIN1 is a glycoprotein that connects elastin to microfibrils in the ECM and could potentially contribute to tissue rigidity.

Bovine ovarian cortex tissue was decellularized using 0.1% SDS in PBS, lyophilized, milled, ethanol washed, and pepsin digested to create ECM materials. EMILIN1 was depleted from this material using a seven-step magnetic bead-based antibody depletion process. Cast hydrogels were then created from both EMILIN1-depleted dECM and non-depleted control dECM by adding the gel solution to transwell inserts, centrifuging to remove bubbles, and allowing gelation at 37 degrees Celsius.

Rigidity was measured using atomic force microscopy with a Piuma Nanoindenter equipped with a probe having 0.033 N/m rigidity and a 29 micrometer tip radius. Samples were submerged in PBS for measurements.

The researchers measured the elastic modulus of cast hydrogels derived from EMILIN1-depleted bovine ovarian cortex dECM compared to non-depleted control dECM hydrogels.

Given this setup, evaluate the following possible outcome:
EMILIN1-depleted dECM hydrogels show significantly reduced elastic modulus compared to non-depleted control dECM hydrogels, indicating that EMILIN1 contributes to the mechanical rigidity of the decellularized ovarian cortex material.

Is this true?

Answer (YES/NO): NO